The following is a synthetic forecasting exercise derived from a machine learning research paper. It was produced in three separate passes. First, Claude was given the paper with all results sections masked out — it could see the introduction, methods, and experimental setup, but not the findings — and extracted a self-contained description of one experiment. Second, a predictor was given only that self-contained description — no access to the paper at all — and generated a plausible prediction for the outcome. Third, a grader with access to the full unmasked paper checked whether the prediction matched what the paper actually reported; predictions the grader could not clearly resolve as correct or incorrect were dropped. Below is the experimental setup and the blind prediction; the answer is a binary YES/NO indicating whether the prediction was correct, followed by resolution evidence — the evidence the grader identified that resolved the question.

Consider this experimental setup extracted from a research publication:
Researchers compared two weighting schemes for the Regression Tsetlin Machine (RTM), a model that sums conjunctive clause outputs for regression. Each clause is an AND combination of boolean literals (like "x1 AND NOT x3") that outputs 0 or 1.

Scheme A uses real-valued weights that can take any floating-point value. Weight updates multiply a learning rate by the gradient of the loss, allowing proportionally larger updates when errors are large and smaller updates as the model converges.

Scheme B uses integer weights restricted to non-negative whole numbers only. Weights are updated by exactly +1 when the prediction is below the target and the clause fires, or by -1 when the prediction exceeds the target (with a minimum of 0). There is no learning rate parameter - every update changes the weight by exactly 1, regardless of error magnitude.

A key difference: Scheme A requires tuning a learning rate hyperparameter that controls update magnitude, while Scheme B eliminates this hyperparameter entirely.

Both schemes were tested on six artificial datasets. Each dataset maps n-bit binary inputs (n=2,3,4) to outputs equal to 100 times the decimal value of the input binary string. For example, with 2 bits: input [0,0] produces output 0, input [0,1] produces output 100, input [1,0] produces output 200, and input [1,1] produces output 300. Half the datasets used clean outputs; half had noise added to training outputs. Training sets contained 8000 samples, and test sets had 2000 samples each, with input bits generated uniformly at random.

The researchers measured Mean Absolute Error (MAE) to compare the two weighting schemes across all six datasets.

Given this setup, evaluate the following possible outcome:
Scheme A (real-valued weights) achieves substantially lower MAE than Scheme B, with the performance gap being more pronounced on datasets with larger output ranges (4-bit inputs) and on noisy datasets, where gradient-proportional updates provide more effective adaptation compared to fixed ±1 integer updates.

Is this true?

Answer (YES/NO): NO